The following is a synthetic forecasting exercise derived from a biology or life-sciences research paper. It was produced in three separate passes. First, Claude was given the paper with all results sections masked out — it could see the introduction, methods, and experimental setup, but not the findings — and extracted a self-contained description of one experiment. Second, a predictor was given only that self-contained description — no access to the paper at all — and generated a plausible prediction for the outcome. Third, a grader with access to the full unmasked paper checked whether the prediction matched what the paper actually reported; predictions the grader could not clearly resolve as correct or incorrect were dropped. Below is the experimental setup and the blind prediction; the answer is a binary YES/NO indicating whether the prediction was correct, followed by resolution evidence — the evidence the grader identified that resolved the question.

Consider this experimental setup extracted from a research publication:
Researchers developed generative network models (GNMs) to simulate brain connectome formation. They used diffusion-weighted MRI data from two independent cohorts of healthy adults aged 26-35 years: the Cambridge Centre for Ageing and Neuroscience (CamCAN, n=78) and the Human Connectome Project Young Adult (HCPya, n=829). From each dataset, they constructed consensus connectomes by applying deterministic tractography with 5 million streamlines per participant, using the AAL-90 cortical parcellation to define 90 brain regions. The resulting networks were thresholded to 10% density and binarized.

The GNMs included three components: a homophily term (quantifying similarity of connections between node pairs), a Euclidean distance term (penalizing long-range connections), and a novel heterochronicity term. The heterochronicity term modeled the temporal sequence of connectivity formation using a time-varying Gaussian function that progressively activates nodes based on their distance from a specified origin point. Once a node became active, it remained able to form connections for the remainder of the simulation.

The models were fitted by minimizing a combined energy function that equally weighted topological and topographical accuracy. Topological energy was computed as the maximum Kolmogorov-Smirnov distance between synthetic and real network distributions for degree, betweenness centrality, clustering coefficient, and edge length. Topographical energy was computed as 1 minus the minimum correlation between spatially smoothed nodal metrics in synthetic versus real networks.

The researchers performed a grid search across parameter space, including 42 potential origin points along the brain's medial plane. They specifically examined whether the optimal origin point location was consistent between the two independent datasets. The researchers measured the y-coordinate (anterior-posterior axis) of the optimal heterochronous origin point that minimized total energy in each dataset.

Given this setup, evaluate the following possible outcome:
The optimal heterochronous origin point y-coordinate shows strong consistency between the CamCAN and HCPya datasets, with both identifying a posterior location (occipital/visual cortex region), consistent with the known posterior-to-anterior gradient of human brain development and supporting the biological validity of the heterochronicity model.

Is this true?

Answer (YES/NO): YES